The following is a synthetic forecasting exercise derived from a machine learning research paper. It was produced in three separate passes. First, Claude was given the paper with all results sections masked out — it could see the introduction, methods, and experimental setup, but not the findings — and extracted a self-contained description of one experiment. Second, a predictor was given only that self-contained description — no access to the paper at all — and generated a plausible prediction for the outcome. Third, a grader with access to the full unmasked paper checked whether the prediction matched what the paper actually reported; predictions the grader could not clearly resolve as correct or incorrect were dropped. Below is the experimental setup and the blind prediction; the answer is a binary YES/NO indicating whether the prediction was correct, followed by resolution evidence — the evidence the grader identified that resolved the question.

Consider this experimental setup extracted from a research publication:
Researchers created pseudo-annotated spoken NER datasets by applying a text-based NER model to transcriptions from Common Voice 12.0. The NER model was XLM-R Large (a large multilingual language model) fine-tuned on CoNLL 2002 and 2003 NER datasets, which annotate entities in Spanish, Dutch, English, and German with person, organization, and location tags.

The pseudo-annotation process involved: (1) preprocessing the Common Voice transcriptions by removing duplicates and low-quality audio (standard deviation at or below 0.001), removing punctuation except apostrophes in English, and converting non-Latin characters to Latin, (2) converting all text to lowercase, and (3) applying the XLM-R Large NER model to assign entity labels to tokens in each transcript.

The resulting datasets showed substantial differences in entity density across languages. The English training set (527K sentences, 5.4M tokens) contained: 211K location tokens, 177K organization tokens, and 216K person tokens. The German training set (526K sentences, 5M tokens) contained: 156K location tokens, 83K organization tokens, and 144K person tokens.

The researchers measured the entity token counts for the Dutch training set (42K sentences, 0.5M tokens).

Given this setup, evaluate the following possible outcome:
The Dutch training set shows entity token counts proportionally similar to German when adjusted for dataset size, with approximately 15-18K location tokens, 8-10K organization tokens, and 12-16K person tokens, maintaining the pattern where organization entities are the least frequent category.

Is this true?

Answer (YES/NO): NO